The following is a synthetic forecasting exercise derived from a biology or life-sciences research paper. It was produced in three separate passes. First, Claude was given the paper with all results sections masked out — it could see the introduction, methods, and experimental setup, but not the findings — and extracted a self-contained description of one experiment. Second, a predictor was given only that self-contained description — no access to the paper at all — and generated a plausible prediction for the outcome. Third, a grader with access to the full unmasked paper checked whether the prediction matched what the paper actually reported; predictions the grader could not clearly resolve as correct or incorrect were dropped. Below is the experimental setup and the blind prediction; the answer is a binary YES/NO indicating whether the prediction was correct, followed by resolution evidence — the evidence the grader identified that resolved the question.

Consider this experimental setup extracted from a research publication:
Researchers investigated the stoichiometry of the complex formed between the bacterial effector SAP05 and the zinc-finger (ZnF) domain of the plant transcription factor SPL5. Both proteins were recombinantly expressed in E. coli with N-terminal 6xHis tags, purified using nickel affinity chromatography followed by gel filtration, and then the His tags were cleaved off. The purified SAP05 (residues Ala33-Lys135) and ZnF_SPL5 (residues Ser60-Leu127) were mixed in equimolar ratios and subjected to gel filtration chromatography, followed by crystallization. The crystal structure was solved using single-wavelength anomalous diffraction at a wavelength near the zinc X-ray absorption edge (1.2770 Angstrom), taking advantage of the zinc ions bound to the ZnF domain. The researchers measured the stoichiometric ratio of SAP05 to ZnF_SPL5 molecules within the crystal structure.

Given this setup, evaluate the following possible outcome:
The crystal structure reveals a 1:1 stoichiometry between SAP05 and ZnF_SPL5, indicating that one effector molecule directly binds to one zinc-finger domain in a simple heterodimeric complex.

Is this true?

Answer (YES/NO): YES